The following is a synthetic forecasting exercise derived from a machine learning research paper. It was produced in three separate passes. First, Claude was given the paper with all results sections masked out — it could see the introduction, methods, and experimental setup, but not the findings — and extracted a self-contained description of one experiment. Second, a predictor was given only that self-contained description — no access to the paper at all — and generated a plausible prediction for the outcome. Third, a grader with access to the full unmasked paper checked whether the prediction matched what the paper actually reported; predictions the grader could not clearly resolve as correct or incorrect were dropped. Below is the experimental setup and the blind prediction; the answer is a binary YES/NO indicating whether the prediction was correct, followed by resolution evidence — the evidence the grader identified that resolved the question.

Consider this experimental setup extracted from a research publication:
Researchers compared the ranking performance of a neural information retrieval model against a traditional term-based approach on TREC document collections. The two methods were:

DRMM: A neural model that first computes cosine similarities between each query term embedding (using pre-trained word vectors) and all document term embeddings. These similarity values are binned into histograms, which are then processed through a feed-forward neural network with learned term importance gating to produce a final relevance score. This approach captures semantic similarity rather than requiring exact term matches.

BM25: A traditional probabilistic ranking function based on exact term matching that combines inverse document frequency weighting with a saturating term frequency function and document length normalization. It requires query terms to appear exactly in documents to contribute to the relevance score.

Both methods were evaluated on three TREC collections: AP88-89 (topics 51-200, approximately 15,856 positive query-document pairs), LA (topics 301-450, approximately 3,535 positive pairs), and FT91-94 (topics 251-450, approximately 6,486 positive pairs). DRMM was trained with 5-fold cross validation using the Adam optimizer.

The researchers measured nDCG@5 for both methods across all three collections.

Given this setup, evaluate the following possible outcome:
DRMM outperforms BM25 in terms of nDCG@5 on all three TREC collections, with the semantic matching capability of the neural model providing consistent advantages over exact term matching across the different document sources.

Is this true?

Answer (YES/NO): NO